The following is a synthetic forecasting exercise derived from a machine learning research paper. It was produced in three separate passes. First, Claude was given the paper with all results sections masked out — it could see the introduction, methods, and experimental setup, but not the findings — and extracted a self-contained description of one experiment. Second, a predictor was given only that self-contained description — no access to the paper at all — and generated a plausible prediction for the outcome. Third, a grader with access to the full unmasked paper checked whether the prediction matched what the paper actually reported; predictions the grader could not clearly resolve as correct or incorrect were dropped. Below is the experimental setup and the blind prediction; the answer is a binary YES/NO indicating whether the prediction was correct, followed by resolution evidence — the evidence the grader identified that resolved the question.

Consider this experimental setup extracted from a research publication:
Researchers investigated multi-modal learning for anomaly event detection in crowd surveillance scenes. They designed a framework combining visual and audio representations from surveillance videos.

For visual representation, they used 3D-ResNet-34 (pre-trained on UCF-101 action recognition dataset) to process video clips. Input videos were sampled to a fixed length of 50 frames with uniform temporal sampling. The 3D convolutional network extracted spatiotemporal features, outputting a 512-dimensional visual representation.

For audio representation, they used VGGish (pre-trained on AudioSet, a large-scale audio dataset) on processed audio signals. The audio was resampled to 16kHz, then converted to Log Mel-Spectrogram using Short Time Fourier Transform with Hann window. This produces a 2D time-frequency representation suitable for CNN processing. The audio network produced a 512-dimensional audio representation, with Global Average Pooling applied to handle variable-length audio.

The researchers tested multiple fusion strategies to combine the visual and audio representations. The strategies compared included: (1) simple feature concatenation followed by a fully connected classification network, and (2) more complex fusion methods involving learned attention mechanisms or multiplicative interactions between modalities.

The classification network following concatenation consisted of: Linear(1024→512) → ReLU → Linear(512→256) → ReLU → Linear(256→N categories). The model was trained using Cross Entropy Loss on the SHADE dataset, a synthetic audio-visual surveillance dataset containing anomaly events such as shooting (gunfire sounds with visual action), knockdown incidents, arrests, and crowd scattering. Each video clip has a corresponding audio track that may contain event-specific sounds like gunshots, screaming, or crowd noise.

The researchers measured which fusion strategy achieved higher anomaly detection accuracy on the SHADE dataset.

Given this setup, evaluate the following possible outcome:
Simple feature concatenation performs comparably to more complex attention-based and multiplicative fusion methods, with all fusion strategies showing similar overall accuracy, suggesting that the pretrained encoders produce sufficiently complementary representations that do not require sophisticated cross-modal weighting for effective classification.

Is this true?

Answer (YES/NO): NO